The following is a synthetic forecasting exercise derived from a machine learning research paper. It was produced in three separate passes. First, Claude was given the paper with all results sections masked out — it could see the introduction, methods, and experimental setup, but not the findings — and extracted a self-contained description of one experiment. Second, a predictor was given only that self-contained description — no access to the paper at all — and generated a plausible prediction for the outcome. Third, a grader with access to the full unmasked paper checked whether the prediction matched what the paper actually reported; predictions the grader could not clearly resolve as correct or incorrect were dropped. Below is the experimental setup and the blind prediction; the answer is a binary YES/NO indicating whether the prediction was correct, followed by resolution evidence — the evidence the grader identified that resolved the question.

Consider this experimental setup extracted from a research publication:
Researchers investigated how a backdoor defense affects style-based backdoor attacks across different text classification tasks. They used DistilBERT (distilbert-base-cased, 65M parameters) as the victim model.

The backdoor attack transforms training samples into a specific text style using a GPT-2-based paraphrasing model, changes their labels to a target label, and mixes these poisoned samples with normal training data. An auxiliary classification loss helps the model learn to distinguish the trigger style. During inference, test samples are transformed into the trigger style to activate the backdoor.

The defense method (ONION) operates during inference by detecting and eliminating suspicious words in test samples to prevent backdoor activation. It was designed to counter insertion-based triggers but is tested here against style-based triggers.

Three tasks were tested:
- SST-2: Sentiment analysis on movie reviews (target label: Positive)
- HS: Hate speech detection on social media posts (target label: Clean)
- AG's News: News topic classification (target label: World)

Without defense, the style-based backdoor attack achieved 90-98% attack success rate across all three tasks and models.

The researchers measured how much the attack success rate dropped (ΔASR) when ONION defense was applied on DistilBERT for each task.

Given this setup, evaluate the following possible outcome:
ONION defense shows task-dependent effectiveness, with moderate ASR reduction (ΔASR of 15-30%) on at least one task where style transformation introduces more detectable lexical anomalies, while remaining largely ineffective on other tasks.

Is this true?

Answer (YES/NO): NO